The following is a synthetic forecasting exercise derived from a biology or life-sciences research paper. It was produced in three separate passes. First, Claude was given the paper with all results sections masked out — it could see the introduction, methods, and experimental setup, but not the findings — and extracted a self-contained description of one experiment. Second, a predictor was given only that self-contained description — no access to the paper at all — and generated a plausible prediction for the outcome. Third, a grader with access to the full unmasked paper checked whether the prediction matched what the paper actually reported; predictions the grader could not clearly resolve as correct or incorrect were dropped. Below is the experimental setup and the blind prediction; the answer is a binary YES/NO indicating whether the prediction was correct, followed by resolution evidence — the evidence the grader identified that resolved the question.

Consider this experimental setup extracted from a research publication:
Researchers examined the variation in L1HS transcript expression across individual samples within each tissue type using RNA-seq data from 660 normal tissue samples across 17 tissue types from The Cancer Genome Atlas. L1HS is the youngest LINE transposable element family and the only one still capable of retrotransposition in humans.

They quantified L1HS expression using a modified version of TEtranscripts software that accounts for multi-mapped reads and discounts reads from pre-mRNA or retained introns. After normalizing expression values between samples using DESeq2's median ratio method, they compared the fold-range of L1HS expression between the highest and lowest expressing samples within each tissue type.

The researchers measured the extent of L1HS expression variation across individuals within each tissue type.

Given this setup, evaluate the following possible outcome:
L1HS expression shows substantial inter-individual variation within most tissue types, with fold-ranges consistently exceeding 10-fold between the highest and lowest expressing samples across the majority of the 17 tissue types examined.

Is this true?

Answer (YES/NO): NO